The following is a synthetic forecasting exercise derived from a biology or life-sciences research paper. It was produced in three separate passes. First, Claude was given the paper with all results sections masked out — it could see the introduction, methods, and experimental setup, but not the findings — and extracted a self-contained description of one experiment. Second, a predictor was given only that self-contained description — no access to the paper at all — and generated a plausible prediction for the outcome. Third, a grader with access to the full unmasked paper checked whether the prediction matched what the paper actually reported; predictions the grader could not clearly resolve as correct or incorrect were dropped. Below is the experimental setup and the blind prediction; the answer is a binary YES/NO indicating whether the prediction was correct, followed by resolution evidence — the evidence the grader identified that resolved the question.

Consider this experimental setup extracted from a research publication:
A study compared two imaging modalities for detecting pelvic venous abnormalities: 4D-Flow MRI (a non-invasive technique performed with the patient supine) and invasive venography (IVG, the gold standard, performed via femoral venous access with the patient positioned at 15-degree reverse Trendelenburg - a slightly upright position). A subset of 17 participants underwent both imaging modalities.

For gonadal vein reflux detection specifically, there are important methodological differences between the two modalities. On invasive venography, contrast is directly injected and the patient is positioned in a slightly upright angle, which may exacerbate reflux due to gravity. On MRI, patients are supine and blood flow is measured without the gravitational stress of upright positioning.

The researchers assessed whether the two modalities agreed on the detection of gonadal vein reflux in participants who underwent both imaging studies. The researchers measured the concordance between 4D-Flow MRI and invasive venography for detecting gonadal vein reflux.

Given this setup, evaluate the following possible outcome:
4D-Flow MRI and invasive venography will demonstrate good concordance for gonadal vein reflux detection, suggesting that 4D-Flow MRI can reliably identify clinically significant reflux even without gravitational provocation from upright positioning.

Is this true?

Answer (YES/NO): NO